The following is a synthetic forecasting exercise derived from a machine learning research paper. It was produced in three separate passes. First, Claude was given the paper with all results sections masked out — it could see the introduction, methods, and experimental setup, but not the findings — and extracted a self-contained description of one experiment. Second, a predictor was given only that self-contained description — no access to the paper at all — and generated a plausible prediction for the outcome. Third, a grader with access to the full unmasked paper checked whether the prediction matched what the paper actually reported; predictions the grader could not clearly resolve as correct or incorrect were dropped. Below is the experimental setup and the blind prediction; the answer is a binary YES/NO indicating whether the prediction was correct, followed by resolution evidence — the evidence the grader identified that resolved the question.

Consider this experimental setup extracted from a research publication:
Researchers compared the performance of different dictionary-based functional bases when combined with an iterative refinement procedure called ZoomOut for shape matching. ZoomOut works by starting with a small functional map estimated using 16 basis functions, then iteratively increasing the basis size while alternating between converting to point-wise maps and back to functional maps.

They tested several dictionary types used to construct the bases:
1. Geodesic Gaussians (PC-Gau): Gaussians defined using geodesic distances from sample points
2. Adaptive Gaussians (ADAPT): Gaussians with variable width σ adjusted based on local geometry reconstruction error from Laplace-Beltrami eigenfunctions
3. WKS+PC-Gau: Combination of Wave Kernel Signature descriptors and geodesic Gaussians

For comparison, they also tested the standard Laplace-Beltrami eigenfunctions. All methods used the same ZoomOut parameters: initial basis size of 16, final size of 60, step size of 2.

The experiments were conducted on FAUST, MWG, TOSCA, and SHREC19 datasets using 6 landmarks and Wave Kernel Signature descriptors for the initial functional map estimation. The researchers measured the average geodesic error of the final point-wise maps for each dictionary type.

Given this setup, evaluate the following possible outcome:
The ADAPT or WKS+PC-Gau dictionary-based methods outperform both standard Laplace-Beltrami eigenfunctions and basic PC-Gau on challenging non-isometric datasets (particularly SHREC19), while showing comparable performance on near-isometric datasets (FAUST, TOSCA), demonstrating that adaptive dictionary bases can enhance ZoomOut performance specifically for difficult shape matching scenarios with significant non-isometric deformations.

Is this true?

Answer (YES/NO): NO